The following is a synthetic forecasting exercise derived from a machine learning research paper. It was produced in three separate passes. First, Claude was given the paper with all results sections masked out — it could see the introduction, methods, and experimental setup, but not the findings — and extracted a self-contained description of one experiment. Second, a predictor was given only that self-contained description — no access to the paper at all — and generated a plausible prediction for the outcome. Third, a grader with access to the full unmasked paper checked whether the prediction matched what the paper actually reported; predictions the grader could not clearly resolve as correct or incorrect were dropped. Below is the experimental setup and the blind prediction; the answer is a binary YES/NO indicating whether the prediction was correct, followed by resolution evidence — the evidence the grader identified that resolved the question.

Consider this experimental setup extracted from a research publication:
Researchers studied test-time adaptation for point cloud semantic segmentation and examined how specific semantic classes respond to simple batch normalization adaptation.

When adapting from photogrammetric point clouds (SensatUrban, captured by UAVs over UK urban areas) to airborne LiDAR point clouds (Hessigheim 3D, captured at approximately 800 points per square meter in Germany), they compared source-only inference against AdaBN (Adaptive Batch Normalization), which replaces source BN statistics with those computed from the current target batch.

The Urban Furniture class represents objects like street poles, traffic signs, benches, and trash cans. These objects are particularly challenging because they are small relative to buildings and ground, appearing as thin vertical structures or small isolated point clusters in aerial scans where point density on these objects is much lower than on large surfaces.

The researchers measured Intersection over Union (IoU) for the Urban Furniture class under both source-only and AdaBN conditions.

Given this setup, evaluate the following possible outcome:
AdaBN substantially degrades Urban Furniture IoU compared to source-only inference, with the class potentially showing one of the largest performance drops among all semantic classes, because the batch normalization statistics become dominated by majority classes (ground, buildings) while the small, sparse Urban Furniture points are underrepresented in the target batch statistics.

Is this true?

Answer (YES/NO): NO